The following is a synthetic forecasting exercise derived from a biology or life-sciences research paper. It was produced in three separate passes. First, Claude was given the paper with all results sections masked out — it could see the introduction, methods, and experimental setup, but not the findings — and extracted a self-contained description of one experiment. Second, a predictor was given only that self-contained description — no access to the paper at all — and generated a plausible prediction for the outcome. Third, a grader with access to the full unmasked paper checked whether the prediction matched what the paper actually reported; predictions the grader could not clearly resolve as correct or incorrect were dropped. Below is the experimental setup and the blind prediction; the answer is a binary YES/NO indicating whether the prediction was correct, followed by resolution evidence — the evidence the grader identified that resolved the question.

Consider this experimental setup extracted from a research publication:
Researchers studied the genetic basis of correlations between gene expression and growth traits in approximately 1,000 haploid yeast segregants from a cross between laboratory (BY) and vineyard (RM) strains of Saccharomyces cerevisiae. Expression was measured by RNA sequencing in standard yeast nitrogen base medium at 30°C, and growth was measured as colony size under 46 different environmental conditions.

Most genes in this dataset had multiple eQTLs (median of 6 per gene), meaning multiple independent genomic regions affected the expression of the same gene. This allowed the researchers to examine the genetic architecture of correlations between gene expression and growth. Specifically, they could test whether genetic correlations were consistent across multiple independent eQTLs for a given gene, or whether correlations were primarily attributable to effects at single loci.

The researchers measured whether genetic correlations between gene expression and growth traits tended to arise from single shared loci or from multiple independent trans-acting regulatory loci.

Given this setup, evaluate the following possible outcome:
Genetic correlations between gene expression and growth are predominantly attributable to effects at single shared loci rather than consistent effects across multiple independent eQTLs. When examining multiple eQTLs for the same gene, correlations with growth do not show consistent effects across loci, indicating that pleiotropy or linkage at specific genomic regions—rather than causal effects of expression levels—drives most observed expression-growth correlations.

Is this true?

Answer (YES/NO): NO